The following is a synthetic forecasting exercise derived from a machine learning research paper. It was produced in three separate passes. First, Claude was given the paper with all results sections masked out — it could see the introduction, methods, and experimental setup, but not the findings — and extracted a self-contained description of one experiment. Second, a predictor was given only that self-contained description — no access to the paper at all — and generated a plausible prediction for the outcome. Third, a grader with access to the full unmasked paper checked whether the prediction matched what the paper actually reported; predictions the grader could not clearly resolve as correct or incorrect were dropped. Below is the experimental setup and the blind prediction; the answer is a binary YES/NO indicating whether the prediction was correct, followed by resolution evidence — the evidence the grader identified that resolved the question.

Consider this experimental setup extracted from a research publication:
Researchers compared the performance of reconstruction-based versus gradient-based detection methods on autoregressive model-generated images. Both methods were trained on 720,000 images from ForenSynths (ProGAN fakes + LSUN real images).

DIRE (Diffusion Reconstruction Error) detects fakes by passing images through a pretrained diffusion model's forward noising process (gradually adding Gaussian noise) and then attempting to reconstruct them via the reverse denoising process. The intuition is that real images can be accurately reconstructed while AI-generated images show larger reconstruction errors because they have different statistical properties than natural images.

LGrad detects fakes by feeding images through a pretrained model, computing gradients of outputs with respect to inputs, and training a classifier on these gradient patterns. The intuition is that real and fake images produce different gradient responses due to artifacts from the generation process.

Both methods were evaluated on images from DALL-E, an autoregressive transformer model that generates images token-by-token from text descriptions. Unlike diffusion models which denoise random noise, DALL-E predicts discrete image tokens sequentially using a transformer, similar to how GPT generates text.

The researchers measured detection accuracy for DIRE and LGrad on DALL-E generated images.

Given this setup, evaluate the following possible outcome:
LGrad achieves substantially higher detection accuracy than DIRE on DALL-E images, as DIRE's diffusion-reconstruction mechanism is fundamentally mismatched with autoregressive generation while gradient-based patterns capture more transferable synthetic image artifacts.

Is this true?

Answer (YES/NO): YES